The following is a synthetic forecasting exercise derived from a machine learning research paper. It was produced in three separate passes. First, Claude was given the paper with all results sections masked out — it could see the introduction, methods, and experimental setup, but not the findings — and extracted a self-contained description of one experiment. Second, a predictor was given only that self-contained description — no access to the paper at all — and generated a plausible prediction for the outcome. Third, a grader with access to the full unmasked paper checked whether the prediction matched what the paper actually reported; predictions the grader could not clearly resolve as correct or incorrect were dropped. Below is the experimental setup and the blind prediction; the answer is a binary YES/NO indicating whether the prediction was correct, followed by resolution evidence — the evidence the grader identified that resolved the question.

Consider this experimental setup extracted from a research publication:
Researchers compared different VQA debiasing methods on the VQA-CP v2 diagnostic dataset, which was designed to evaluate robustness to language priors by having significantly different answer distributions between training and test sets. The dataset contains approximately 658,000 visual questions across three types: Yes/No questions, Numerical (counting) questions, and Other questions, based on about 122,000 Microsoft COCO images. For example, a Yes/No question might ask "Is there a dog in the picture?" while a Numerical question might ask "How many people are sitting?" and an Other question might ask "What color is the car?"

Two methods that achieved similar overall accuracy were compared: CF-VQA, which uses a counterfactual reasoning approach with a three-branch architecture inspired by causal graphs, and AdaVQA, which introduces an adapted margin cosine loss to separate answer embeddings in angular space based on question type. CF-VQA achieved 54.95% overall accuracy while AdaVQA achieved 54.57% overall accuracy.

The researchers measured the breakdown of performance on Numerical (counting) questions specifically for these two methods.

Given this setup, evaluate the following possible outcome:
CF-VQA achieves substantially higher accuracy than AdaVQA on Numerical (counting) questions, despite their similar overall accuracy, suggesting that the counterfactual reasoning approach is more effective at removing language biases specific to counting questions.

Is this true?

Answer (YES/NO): NO